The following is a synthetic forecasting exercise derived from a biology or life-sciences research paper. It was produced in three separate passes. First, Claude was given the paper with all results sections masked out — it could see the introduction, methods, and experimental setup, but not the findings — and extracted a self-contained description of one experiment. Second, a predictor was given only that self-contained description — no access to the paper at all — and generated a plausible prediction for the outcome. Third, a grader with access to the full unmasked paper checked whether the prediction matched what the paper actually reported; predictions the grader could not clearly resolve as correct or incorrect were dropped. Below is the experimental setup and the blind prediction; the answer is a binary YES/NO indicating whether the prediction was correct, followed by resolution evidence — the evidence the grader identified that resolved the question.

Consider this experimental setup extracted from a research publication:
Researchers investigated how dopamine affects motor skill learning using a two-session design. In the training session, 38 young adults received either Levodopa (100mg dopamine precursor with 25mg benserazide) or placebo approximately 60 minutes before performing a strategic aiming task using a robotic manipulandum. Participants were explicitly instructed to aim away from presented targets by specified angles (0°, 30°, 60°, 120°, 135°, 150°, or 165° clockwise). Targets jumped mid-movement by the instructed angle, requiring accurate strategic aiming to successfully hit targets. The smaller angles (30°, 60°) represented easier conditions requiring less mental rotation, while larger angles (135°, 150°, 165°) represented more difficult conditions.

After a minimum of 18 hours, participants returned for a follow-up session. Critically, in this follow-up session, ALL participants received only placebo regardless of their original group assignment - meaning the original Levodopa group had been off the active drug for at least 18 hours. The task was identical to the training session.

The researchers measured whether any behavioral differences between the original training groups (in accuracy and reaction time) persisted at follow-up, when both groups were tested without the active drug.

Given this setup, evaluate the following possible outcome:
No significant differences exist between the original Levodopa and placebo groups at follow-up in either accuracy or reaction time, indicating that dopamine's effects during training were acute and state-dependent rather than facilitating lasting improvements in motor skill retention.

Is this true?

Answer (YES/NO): NO